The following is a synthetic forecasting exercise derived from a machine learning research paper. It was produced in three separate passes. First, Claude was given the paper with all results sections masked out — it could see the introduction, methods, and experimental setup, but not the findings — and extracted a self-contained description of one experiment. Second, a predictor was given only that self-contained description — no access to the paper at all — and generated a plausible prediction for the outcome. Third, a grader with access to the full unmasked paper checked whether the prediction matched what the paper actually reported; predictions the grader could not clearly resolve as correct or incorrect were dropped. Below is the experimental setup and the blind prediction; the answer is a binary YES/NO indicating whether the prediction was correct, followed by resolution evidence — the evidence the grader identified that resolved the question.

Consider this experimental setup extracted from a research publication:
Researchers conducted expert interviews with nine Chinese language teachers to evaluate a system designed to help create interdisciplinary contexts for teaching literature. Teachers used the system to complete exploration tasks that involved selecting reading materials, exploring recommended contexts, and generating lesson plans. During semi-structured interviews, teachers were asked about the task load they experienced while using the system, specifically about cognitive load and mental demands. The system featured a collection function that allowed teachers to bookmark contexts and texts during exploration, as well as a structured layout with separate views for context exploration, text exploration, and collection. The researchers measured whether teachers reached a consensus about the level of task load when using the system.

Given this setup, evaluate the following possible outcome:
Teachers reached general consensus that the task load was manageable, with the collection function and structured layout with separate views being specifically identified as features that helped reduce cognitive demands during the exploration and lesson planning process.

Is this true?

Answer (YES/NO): YES